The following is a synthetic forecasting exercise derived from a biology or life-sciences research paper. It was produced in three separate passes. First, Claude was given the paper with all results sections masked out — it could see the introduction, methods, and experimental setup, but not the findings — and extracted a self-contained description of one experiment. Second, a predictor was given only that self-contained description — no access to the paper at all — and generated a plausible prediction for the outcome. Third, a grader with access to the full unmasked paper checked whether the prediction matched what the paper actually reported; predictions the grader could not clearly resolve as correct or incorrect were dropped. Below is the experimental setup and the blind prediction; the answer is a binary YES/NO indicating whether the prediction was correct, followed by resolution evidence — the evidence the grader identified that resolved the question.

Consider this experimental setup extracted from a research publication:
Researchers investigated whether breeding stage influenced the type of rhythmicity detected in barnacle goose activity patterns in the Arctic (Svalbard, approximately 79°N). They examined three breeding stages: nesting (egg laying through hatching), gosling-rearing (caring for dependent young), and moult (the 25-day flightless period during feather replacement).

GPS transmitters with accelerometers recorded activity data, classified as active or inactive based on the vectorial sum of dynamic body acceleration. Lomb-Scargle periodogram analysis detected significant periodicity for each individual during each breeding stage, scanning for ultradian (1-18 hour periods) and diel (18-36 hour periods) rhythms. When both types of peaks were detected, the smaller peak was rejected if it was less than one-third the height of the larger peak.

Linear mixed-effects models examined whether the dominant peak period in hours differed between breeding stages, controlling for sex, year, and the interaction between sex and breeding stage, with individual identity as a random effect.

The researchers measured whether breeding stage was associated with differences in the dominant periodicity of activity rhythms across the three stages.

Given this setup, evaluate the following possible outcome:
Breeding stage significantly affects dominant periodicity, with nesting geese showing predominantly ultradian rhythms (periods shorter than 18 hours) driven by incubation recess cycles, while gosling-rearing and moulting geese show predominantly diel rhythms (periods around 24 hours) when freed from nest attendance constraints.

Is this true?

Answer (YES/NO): NO